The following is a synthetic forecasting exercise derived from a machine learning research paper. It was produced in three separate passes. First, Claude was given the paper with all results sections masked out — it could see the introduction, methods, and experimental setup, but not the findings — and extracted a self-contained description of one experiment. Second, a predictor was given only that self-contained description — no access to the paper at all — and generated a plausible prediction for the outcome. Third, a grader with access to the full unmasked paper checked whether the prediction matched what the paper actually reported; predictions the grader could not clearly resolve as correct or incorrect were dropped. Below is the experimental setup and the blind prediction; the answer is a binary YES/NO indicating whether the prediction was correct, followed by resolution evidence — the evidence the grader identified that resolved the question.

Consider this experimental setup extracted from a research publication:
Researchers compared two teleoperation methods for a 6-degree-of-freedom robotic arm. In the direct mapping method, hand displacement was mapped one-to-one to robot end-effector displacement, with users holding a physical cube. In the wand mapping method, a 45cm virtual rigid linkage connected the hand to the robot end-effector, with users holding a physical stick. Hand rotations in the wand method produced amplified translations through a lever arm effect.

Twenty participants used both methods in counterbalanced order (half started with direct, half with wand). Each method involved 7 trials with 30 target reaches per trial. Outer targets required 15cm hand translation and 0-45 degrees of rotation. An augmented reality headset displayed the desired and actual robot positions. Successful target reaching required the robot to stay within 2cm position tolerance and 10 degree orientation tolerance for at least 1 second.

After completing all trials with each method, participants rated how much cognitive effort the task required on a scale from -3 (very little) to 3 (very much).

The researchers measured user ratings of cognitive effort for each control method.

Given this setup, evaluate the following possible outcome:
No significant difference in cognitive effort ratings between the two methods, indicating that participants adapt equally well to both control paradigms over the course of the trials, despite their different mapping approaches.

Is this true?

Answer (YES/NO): YES